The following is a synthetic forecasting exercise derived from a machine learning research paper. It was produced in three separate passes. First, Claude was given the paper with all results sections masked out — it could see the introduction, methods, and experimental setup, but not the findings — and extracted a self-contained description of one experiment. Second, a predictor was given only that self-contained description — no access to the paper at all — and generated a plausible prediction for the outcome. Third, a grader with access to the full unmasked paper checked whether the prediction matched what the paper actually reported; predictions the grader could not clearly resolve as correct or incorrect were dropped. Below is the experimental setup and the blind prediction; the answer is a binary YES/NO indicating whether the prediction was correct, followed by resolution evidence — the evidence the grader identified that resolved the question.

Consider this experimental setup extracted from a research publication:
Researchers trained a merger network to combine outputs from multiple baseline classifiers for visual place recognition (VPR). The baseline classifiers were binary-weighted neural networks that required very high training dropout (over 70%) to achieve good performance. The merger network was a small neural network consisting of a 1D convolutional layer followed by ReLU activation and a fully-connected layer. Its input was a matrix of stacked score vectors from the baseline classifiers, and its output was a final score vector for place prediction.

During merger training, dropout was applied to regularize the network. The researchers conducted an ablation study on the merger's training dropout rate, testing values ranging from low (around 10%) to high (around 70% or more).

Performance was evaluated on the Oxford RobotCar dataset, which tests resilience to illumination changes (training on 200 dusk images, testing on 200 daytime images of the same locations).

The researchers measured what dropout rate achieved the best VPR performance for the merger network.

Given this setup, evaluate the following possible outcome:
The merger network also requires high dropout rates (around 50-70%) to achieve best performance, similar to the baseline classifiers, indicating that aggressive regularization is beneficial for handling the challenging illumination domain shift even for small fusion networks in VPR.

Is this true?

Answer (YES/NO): NO